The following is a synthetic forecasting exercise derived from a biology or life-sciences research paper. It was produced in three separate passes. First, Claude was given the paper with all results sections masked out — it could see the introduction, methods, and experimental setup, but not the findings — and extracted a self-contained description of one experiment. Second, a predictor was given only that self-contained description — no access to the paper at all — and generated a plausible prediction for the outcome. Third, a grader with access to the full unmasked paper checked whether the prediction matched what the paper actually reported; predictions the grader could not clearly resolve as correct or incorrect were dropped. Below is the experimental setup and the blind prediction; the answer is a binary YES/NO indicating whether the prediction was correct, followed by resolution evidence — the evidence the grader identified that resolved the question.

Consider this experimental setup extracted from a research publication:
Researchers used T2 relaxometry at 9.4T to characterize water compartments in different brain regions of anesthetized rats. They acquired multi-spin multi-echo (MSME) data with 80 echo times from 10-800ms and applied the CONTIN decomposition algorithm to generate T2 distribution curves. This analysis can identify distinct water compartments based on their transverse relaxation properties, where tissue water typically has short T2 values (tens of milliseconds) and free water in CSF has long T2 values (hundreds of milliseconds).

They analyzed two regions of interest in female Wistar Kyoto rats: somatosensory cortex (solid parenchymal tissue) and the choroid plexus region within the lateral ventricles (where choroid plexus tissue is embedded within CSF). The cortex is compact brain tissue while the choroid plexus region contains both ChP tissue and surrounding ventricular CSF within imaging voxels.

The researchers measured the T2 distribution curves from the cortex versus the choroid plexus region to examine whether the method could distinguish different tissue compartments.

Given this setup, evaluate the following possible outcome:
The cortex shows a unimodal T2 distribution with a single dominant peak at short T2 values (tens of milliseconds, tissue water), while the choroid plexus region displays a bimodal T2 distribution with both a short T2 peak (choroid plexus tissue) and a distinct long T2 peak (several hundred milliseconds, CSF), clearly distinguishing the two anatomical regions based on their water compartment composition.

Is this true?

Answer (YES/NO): YES